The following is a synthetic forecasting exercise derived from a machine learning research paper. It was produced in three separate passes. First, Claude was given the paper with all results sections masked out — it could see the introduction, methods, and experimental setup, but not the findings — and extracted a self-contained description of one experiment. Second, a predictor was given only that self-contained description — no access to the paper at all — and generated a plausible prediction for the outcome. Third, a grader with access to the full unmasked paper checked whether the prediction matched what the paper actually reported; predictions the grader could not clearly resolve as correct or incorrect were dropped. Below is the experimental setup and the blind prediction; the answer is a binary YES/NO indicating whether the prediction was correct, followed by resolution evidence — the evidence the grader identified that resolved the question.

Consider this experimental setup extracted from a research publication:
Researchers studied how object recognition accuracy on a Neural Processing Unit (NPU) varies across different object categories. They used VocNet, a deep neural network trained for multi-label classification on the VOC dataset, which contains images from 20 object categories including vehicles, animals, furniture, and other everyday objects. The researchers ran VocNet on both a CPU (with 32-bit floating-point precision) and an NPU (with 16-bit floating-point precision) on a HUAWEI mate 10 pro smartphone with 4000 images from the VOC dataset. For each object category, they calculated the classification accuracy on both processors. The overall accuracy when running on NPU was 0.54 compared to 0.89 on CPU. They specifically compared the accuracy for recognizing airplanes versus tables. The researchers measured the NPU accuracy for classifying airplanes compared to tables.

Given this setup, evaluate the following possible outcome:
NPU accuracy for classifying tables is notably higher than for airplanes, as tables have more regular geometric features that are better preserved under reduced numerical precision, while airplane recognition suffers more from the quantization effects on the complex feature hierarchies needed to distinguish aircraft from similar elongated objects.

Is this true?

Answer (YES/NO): NO